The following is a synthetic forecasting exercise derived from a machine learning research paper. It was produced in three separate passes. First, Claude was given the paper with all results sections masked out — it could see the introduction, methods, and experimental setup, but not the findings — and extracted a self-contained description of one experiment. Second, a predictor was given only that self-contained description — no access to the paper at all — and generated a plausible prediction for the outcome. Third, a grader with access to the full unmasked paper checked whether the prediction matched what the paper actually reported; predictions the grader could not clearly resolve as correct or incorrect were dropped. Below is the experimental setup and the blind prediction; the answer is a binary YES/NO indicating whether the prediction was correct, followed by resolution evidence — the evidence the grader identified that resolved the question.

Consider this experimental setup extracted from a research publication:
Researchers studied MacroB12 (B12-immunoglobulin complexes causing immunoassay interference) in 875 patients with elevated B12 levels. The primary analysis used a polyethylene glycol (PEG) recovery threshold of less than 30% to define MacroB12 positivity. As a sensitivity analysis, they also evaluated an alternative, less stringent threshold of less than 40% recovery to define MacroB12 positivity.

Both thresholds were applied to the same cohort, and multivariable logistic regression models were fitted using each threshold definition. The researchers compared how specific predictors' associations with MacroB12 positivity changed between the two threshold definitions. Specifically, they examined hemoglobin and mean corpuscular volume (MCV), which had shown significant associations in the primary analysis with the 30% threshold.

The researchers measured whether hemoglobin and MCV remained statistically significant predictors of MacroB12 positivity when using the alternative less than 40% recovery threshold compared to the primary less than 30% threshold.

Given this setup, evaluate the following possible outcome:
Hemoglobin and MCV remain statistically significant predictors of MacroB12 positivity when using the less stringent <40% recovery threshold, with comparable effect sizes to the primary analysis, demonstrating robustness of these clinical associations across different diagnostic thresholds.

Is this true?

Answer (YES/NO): NO